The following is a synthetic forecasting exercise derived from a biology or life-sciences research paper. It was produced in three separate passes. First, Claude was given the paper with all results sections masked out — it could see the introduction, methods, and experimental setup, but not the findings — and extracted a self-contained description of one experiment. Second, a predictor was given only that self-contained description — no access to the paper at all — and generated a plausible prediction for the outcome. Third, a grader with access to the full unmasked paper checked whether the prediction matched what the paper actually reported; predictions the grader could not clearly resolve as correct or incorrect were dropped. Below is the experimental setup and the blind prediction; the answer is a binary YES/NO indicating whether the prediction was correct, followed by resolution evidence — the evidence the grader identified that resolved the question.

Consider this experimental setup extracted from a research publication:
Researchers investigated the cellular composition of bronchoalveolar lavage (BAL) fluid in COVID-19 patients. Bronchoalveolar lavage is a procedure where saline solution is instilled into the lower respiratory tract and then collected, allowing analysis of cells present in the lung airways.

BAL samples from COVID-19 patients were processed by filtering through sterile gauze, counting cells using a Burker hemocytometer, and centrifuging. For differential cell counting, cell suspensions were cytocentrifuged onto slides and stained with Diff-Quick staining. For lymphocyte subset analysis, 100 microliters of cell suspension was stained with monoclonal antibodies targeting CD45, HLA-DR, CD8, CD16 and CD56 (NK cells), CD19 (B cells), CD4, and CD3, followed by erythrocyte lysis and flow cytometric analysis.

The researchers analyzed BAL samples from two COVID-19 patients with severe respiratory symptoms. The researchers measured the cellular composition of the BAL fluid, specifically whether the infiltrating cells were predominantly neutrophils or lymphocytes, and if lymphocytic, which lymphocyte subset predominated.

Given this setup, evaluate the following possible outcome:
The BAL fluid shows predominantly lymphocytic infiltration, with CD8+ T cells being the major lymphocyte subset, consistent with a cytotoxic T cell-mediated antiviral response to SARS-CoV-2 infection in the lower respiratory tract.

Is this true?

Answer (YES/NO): YES